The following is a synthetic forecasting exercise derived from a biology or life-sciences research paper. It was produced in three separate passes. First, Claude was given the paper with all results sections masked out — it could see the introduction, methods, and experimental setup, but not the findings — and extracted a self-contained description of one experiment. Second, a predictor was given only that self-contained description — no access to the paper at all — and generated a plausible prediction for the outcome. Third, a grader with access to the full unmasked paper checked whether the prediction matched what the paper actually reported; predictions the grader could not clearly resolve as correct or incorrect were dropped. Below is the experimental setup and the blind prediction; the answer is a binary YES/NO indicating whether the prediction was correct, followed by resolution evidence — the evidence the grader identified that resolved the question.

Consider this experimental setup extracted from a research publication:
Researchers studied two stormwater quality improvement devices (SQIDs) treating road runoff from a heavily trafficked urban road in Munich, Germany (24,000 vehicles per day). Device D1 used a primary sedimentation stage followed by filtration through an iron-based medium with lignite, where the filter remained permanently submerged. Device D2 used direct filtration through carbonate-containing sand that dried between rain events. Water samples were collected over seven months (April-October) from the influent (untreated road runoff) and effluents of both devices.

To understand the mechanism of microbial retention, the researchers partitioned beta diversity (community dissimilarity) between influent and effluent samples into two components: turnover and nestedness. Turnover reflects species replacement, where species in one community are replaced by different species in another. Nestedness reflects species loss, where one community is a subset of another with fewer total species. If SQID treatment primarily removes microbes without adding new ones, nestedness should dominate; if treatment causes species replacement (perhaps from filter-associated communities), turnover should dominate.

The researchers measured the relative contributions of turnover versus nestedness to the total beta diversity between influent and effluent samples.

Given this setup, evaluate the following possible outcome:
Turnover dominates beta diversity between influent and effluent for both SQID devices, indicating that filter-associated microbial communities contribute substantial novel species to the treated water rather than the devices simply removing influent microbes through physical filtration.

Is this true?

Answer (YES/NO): YES